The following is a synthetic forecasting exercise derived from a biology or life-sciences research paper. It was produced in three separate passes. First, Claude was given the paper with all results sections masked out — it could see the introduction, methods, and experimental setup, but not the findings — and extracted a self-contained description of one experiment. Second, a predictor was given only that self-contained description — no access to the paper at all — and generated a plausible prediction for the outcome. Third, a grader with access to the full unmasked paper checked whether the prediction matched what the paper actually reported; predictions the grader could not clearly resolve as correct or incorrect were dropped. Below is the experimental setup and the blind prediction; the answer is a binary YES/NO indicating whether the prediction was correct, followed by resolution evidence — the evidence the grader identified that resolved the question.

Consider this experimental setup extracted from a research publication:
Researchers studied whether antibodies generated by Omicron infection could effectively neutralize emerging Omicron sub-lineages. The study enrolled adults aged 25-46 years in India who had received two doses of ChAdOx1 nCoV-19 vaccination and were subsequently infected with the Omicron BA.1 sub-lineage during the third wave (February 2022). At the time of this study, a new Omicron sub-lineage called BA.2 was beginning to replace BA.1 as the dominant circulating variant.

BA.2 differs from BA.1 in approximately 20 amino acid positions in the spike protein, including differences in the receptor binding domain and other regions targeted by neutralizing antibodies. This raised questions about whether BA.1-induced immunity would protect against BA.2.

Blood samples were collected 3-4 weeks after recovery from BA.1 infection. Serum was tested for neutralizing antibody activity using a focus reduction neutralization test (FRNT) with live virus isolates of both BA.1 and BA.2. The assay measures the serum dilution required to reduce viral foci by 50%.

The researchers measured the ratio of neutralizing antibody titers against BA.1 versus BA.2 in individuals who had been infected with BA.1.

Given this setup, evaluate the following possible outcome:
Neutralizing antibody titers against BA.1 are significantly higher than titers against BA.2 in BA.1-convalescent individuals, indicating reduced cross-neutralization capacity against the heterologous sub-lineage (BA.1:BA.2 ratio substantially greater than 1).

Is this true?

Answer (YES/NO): NO